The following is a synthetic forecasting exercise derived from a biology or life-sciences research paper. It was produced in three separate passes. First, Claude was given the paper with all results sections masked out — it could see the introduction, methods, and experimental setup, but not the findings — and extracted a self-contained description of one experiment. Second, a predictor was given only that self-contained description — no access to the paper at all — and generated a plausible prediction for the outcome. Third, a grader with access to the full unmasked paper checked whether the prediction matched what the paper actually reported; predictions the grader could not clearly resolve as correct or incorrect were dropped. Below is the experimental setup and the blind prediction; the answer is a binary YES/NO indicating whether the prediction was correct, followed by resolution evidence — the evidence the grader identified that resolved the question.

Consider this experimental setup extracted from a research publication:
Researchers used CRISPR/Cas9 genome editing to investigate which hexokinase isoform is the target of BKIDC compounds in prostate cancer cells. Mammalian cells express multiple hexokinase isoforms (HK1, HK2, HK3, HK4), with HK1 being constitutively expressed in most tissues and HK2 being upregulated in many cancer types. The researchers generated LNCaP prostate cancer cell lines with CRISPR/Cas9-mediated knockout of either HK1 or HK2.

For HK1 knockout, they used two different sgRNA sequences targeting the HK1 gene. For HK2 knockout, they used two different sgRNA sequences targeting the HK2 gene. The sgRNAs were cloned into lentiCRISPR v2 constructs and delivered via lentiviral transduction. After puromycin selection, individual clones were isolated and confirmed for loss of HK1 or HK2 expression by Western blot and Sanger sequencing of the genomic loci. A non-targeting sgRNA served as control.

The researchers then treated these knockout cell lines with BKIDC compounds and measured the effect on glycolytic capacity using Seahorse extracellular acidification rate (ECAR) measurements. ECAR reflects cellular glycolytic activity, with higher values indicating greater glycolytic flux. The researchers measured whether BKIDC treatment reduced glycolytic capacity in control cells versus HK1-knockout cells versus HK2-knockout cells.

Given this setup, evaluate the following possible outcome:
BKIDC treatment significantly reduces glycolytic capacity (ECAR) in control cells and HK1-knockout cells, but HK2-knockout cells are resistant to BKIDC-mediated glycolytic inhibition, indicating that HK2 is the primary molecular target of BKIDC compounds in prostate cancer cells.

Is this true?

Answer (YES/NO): YES